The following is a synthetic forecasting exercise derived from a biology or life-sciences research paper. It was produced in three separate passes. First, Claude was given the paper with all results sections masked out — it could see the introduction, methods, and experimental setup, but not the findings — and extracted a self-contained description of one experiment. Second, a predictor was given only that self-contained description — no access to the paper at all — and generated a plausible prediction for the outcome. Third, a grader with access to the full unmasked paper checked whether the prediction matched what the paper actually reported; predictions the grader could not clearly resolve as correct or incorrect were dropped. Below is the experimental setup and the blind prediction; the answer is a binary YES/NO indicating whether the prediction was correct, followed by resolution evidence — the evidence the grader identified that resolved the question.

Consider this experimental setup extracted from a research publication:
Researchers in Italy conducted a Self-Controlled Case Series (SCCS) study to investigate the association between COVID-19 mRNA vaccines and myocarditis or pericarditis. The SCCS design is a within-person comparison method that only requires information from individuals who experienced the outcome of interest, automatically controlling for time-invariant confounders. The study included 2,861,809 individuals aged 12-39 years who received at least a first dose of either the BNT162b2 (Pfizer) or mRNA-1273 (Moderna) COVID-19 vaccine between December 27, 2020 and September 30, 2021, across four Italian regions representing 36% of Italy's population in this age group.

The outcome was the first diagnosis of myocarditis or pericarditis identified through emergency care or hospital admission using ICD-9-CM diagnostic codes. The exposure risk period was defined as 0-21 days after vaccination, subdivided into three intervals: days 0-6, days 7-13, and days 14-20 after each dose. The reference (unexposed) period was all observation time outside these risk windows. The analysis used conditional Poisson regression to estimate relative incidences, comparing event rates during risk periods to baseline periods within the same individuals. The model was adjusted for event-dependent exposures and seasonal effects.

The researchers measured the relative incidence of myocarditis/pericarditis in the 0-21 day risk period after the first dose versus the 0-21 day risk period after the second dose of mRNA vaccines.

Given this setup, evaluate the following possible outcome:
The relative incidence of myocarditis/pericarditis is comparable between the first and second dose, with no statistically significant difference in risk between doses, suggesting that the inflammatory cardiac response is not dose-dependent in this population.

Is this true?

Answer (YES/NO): NO